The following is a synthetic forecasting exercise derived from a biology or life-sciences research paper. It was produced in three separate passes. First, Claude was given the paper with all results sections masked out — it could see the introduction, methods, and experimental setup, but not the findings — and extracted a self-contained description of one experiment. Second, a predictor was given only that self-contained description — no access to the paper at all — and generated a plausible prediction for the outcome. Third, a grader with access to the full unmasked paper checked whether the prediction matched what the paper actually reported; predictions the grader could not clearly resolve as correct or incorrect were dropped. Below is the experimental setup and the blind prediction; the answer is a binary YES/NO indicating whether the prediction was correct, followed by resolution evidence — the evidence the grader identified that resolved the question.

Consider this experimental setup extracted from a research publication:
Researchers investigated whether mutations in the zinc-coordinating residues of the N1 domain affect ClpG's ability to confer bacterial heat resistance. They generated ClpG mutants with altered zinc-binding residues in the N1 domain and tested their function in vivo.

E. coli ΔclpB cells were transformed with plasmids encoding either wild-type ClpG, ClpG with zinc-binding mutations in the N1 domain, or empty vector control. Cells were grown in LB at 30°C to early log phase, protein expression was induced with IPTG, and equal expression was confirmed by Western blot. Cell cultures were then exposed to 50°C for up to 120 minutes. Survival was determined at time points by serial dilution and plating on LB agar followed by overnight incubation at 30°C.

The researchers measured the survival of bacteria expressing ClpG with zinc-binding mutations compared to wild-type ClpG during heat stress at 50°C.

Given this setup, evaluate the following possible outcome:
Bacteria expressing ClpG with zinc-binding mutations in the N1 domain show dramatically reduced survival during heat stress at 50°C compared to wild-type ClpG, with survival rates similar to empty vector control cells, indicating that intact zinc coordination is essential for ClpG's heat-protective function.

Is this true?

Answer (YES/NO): YES